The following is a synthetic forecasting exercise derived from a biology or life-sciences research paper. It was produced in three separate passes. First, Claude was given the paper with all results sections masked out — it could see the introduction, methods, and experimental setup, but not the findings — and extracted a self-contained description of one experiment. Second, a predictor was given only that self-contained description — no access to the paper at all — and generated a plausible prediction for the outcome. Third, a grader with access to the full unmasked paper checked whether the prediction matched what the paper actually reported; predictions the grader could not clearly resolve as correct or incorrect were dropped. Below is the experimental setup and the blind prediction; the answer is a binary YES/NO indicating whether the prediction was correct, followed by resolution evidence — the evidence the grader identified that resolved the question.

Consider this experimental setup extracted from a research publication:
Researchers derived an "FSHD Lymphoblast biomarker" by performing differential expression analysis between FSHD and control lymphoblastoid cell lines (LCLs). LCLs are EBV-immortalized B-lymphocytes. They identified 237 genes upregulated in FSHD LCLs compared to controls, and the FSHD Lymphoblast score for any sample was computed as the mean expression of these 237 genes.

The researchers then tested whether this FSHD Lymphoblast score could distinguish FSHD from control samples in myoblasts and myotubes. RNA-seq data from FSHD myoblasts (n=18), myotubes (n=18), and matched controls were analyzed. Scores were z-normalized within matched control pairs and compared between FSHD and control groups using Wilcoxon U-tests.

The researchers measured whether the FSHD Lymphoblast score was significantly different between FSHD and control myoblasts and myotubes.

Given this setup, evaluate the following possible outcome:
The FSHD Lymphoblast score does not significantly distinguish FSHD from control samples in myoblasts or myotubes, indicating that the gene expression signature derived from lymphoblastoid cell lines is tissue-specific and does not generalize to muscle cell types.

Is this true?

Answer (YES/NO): YES